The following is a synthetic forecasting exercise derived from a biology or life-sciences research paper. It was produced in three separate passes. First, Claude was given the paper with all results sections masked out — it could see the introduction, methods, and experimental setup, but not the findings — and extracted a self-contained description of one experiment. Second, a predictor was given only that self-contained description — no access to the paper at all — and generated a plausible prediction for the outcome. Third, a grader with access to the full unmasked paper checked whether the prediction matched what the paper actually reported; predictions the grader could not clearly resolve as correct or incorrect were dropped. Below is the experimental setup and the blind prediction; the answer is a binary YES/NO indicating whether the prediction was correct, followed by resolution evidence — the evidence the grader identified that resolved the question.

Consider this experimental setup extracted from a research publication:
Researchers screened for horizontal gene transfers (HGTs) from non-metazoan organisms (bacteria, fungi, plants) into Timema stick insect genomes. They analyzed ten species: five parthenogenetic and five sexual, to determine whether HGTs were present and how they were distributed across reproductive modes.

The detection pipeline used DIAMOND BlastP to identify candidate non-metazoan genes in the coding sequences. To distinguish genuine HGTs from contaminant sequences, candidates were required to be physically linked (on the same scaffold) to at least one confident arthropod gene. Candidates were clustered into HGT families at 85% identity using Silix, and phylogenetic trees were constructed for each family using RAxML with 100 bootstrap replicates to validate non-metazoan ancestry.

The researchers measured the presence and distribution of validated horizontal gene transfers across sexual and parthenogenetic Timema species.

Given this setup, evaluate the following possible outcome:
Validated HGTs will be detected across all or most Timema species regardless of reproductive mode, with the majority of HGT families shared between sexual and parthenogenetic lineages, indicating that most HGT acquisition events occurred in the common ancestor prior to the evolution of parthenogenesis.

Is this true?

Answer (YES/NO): YES